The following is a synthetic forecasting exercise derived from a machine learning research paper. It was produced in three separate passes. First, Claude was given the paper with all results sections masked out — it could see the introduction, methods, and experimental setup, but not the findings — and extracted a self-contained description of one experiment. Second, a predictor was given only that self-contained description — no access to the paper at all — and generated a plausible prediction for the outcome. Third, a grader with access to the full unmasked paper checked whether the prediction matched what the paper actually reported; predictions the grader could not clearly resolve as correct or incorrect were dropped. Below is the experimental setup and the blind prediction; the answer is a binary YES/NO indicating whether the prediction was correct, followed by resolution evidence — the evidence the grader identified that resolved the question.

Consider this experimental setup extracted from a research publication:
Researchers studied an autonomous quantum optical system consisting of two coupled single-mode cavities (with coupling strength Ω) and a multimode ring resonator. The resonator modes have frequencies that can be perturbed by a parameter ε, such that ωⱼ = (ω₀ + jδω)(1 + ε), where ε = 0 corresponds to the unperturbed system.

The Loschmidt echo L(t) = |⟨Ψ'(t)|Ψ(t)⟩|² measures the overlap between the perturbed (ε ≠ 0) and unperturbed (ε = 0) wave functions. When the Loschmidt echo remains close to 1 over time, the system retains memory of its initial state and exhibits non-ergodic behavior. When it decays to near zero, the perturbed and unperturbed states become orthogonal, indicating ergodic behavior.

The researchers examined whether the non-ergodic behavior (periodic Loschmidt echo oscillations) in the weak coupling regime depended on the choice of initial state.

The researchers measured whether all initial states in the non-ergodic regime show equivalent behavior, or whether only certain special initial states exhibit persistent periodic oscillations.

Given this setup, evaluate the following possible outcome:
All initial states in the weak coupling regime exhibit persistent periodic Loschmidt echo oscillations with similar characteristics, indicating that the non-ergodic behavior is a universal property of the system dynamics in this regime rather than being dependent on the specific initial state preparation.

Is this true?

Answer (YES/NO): NO